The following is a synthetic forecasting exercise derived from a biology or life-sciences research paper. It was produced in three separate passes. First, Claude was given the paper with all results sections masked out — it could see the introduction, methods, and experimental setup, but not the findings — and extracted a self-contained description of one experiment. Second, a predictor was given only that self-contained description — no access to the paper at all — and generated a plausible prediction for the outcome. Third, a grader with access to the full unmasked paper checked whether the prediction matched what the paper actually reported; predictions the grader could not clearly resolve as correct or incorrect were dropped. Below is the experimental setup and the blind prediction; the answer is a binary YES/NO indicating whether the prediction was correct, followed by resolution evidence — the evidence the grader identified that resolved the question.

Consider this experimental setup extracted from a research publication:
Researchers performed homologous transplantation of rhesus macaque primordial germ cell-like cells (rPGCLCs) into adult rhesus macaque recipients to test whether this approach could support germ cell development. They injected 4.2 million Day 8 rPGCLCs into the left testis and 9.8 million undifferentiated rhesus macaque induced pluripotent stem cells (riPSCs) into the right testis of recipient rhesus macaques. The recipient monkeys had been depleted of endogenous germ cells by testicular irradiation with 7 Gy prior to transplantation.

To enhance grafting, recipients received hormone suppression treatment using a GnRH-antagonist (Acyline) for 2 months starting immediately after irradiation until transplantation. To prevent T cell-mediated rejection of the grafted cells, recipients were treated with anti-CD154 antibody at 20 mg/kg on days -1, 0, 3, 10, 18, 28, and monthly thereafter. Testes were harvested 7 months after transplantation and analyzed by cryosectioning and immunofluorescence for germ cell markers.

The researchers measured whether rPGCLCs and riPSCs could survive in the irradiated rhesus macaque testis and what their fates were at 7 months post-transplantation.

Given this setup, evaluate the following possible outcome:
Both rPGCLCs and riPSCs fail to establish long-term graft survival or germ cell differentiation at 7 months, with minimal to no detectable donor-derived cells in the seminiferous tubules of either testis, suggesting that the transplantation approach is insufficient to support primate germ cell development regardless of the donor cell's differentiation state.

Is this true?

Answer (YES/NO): NO